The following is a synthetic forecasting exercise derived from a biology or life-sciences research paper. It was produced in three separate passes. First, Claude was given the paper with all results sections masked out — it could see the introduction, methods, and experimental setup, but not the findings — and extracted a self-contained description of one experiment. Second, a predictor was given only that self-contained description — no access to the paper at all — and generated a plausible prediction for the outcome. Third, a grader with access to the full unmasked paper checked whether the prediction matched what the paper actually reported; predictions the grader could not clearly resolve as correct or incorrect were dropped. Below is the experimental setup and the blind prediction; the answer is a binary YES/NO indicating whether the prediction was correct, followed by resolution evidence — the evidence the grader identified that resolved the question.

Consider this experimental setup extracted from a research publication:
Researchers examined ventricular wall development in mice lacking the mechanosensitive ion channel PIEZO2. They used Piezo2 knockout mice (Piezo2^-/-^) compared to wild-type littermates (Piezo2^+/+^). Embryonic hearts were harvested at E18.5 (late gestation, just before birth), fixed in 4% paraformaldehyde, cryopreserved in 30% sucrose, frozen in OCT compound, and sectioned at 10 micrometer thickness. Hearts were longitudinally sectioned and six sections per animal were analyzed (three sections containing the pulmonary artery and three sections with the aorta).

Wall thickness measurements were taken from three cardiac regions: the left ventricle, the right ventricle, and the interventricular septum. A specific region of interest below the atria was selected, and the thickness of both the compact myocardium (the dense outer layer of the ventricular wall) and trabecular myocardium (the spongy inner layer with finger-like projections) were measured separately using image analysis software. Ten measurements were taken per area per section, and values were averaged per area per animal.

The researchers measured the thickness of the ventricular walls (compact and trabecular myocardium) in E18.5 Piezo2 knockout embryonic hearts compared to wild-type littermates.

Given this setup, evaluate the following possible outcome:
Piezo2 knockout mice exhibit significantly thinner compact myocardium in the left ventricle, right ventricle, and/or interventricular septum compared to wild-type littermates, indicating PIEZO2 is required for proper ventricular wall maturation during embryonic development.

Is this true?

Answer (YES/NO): NO